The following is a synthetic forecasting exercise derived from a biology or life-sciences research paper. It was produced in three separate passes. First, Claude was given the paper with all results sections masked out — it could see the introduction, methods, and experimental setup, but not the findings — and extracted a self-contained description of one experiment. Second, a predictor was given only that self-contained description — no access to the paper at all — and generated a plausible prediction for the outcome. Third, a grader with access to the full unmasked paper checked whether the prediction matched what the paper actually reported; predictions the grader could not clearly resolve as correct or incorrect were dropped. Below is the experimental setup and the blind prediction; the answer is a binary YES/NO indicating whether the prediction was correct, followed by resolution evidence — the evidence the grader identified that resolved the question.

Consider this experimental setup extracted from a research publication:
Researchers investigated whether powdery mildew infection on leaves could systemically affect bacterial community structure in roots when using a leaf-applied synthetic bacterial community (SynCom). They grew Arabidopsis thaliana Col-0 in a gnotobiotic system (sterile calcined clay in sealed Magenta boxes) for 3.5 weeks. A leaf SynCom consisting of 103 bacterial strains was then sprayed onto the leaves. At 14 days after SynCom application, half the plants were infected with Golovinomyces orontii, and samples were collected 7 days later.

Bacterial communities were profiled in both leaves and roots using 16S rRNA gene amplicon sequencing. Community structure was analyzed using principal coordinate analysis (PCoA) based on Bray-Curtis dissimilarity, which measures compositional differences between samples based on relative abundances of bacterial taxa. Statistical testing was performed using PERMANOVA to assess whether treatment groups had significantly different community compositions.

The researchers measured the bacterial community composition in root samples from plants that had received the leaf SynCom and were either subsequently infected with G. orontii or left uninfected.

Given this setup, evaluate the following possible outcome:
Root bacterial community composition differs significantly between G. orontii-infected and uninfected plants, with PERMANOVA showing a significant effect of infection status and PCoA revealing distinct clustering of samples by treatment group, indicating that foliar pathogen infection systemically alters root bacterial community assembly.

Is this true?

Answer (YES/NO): YES